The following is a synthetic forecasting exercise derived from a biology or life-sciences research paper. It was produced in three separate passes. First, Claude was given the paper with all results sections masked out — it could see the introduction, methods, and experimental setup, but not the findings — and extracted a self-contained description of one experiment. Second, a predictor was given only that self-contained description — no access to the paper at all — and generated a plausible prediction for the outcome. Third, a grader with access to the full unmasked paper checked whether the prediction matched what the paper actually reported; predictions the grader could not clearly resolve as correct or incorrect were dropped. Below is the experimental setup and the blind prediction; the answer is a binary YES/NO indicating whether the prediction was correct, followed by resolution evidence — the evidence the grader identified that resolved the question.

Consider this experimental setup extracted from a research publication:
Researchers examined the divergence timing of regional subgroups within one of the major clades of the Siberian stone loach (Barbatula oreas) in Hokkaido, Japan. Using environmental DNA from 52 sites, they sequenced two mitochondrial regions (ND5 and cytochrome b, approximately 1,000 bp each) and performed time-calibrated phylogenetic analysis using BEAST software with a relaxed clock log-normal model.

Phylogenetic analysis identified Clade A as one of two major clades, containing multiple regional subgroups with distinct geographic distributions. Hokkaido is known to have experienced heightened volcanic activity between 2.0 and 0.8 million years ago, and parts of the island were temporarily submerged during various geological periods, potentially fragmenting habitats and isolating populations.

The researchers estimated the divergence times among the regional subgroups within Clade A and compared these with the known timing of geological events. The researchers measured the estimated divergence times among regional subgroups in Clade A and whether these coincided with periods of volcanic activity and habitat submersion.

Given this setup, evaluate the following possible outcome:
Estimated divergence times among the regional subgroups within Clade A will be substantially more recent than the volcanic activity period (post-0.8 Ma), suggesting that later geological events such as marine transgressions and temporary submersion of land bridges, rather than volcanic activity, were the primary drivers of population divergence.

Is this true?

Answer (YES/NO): NO